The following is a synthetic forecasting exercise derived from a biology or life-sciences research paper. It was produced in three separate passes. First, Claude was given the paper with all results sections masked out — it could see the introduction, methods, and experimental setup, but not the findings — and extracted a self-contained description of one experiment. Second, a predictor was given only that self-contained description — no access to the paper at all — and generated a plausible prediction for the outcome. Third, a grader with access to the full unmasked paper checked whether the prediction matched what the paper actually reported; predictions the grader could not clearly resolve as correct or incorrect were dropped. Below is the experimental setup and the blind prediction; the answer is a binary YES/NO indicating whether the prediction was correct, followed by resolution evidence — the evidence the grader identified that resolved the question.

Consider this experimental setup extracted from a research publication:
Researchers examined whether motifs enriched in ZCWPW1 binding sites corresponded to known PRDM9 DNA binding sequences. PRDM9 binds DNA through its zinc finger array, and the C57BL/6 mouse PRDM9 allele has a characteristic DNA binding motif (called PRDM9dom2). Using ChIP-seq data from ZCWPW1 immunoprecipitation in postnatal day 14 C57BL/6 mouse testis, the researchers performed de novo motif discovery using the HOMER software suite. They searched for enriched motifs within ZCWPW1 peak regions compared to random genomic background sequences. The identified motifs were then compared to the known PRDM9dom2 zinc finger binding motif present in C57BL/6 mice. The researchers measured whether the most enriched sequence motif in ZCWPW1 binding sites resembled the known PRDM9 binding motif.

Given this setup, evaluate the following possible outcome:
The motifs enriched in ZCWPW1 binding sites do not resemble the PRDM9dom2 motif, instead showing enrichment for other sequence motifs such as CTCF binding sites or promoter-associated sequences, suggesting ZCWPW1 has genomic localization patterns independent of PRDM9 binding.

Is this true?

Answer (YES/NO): NO